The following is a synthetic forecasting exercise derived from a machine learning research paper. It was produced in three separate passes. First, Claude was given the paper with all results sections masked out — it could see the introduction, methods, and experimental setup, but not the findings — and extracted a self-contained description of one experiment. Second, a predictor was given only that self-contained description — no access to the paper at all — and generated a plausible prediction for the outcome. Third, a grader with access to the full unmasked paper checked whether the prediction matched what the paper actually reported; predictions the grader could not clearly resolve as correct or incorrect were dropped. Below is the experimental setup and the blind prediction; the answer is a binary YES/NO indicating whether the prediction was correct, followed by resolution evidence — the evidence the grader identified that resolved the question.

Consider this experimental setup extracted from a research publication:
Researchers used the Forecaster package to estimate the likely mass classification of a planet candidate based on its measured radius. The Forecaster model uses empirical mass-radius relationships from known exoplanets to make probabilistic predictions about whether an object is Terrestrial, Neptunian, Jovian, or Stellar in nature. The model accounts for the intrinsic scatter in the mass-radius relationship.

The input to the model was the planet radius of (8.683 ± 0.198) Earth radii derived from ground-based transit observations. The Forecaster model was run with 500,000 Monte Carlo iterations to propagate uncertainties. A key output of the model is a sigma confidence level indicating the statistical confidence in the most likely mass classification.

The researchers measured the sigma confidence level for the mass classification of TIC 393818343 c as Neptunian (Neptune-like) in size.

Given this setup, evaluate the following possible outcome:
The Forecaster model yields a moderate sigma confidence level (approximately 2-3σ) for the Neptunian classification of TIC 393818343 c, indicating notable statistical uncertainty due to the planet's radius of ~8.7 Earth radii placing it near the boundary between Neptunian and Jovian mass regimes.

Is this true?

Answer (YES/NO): NO